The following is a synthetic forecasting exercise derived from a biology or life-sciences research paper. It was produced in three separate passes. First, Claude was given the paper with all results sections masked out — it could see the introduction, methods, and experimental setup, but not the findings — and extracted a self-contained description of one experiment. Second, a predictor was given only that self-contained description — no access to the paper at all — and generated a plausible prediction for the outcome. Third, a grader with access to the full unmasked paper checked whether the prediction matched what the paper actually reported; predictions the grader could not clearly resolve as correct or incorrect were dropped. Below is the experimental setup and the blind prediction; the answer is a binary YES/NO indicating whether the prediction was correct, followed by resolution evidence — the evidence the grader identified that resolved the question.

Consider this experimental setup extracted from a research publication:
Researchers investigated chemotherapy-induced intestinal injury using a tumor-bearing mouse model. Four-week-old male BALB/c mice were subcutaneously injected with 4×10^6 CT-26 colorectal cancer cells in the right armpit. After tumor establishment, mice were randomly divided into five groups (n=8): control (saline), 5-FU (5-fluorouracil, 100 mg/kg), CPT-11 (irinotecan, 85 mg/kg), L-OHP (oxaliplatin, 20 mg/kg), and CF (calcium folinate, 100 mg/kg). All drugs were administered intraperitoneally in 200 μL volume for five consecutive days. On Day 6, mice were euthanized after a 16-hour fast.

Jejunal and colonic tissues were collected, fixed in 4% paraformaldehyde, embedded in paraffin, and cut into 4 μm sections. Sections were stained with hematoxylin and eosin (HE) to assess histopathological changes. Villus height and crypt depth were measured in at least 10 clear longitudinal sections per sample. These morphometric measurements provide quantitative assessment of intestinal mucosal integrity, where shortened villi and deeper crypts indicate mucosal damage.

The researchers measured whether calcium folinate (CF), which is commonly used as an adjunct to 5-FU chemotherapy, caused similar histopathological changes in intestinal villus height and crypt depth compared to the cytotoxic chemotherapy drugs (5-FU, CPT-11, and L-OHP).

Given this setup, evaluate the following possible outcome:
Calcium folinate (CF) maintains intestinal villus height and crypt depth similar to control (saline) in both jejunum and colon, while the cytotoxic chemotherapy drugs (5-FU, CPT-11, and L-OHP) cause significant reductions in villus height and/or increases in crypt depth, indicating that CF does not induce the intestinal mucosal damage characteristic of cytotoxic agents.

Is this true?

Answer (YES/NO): YES